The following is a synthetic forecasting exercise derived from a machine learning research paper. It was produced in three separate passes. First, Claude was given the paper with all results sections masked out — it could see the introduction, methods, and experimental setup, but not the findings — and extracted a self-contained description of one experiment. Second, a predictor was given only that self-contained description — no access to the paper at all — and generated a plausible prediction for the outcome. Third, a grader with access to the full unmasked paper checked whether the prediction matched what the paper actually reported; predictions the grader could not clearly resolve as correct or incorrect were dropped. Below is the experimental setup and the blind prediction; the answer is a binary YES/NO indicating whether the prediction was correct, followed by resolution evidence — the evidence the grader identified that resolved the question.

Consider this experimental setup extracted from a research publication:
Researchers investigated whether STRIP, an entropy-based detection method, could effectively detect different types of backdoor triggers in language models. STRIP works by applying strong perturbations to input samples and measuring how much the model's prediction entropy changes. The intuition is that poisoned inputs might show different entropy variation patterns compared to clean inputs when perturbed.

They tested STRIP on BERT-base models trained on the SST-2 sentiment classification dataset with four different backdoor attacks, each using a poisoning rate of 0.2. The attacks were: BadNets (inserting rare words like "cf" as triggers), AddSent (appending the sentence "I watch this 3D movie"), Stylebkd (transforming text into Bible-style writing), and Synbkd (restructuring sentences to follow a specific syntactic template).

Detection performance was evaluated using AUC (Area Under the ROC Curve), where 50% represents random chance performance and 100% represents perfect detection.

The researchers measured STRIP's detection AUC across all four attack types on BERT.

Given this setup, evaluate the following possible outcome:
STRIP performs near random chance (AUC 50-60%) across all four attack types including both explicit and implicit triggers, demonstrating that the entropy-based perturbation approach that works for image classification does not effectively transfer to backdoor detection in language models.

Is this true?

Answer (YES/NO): YES